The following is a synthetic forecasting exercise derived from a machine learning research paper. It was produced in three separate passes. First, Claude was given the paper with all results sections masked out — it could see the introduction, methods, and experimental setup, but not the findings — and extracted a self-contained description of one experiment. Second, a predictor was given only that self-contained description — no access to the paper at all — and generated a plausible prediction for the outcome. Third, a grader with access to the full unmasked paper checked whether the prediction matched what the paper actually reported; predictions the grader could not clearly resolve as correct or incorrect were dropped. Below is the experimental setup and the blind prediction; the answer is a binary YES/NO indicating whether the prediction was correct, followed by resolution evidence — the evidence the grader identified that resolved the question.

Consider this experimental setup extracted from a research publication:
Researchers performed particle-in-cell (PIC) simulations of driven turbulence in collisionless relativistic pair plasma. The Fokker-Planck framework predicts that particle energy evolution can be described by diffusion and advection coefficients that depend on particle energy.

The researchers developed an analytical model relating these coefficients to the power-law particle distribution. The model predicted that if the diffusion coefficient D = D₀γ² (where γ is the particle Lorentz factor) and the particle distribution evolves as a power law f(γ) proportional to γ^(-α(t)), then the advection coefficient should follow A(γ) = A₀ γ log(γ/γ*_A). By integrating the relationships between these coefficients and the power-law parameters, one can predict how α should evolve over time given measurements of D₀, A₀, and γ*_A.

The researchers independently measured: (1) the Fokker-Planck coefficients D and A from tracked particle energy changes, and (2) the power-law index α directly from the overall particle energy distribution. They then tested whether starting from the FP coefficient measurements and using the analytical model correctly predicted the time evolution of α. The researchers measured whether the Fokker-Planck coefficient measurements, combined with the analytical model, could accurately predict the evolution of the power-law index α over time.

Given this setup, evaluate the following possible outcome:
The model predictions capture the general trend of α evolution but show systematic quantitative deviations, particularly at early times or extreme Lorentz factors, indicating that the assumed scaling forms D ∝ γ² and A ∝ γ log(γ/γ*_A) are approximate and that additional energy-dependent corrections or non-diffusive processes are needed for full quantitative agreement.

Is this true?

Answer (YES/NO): NO